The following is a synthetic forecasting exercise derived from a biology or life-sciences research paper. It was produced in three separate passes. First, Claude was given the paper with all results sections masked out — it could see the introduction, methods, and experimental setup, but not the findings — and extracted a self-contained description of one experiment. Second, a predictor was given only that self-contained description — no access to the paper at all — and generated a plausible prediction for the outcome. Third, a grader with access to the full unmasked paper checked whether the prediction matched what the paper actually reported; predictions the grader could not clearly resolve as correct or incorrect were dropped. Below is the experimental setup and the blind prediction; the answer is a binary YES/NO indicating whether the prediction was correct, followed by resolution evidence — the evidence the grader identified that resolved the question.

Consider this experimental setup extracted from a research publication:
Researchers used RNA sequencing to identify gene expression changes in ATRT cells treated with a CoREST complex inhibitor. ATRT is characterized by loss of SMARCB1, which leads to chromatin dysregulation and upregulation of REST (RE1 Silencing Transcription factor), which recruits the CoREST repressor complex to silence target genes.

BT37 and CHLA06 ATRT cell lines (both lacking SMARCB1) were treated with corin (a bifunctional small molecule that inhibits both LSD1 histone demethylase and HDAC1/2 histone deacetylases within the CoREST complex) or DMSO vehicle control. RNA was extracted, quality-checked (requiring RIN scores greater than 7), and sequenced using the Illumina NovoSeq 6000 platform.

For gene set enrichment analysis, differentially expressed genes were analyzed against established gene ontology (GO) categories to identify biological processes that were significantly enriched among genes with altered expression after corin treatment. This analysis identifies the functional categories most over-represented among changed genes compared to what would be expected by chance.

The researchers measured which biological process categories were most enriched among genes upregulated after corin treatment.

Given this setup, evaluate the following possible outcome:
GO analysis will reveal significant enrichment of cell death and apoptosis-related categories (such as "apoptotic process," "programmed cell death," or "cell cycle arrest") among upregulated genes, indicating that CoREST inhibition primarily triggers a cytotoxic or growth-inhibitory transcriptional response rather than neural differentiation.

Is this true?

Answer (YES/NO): NO